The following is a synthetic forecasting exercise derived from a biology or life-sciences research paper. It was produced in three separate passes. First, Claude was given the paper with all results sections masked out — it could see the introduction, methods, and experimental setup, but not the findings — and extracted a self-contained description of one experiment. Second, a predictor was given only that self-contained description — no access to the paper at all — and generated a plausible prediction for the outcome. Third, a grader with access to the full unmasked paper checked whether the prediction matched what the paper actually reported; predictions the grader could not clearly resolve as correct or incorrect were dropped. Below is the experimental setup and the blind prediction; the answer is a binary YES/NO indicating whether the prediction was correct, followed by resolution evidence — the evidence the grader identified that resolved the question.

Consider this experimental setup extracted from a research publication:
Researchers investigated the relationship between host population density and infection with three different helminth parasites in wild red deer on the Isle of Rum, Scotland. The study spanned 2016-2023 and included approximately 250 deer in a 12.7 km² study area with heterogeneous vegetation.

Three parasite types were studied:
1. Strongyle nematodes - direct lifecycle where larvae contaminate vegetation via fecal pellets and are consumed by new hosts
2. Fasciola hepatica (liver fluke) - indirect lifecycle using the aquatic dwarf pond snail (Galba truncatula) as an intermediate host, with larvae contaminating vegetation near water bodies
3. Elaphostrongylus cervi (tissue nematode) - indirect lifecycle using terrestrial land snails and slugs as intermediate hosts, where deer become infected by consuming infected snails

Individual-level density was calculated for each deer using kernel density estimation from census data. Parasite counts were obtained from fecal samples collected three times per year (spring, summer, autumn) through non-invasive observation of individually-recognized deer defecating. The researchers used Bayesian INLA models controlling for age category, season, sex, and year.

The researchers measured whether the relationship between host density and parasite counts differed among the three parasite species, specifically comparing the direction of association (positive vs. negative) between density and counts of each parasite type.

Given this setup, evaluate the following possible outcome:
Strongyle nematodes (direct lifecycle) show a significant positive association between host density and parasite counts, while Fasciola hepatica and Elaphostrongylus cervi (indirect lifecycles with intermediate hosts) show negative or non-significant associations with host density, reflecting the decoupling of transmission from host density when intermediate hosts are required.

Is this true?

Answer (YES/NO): NO